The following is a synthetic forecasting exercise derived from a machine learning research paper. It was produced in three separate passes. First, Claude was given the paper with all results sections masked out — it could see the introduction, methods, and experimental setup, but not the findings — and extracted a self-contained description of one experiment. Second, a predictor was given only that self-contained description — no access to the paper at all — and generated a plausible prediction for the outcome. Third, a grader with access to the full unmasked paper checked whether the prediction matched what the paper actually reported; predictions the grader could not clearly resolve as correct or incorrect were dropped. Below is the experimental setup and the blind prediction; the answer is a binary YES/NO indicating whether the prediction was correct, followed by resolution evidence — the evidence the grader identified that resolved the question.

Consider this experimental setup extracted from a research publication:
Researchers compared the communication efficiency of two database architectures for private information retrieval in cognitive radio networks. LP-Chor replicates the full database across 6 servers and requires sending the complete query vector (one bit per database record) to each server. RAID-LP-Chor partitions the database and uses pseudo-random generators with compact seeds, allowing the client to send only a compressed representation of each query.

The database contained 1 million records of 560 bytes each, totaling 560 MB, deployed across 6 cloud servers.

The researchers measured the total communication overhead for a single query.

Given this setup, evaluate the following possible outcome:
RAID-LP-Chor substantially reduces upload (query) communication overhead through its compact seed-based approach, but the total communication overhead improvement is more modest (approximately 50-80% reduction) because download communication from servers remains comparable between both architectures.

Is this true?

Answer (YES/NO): NO